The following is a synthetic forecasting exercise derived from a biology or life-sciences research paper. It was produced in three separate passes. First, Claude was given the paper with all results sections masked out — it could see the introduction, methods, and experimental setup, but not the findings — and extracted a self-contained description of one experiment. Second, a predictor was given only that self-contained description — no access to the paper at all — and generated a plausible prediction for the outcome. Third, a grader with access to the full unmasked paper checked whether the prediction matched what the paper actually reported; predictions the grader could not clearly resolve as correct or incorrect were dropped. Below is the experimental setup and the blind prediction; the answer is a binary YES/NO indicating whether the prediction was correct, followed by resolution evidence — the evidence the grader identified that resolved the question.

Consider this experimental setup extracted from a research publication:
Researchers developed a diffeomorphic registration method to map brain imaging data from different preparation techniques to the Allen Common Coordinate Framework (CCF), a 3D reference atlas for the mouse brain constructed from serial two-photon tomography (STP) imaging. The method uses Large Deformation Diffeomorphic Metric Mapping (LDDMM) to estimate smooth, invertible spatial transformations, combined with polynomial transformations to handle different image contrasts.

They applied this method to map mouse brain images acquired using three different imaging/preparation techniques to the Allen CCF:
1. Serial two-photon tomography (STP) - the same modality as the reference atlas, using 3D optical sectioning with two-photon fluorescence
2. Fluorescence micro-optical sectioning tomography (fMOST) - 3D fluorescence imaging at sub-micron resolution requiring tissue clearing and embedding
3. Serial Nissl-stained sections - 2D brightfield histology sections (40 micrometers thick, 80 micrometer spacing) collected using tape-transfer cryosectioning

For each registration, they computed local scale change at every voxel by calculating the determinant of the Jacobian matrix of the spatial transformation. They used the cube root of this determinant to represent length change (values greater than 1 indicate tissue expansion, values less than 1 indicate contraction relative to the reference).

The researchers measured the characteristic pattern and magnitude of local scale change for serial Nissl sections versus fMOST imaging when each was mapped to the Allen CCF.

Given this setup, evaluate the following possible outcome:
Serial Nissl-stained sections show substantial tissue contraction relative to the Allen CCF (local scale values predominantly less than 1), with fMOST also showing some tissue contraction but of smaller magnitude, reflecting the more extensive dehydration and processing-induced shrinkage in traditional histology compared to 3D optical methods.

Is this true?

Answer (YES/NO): NO